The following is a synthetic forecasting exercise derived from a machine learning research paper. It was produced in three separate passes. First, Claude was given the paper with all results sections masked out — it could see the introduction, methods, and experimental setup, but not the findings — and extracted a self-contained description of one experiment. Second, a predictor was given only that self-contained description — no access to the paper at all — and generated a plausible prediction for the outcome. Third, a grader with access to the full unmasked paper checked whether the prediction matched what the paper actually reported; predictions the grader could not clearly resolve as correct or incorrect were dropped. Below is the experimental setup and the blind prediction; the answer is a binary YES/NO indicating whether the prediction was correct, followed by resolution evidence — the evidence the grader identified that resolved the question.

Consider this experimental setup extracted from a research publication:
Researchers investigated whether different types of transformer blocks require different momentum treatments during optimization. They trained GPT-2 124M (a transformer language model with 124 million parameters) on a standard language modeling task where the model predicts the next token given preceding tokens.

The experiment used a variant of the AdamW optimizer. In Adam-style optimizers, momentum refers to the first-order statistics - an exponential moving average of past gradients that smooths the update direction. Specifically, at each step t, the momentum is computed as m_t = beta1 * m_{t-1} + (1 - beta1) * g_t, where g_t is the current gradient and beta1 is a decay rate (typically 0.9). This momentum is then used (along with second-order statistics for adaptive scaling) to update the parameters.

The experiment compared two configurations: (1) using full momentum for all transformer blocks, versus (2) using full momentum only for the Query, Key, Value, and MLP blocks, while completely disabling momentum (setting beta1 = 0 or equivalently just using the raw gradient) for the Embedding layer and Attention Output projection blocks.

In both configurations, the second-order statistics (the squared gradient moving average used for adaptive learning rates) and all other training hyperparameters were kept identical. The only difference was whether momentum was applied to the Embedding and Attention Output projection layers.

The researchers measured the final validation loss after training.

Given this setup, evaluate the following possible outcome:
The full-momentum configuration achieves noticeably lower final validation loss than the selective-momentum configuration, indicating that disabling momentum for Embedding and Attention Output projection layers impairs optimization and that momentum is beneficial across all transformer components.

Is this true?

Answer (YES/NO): NO